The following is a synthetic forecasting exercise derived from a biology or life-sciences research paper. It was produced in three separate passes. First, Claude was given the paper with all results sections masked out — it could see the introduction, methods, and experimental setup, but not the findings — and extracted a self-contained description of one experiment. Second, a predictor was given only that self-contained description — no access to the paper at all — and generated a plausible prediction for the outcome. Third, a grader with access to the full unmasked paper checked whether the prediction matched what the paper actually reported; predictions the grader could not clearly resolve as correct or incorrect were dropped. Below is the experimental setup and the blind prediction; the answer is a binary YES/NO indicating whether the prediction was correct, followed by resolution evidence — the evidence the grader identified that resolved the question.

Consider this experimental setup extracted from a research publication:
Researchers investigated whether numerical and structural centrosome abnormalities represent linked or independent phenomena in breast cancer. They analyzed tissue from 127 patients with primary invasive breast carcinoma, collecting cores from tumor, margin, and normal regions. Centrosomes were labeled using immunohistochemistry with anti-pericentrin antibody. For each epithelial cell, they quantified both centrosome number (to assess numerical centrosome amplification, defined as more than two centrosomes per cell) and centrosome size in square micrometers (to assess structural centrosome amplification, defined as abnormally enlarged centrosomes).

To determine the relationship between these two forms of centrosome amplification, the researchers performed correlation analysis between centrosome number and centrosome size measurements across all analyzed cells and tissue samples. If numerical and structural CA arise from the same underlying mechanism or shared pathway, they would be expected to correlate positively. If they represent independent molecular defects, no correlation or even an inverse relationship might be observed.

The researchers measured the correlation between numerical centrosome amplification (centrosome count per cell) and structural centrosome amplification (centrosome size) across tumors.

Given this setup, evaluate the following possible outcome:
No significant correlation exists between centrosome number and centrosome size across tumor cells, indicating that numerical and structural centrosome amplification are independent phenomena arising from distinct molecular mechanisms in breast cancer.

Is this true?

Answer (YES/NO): NO